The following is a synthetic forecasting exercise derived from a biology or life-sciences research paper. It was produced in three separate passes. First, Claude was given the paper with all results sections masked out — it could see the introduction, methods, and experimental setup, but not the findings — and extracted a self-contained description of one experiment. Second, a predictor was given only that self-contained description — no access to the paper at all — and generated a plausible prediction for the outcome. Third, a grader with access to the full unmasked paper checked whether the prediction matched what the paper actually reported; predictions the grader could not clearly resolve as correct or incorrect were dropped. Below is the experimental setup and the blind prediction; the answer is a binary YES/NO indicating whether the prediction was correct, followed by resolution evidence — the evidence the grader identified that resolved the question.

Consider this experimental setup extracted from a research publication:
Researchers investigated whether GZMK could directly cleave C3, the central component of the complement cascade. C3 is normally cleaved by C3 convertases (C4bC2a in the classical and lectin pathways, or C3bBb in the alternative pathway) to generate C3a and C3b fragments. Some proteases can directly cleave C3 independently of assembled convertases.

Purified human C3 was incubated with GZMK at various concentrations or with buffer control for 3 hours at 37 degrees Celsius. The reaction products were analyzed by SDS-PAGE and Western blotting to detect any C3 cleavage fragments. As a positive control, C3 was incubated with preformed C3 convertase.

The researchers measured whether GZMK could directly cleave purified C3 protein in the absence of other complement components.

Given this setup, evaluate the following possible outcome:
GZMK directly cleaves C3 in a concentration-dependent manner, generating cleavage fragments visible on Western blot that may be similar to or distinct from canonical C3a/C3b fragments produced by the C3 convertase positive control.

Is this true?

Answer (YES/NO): NO